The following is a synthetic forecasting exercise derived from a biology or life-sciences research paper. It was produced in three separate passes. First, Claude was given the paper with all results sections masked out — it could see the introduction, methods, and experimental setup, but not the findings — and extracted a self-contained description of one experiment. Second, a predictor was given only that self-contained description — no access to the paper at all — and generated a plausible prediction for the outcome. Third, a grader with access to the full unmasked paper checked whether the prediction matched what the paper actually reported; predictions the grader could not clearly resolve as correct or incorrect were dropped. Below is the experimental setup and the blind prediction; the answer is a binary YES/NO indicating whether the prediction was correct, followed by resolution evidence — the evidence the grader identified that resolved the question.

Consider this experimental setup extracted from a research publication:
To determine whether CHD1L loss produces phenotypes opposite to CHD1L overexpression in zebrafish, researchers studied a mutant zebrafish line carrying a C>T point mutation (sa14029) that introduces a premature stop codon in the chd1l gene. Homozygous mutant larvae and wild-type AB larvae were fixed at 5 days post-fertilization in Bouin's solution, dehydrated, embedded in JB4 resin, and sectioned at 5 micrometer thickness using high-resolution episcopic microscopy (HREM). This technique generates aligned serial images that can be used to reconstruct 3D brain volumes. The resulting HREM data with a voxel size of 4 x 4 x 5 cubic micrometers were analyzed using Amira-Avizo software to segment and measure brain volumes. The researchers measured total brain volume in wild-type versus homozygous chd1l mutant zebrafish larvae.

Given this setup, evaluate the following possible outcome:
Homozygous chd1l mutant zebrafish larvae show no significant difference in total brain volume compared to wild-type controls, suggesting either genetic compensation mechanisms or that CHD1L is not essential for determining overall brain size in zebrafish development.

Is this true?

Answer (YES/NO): NO